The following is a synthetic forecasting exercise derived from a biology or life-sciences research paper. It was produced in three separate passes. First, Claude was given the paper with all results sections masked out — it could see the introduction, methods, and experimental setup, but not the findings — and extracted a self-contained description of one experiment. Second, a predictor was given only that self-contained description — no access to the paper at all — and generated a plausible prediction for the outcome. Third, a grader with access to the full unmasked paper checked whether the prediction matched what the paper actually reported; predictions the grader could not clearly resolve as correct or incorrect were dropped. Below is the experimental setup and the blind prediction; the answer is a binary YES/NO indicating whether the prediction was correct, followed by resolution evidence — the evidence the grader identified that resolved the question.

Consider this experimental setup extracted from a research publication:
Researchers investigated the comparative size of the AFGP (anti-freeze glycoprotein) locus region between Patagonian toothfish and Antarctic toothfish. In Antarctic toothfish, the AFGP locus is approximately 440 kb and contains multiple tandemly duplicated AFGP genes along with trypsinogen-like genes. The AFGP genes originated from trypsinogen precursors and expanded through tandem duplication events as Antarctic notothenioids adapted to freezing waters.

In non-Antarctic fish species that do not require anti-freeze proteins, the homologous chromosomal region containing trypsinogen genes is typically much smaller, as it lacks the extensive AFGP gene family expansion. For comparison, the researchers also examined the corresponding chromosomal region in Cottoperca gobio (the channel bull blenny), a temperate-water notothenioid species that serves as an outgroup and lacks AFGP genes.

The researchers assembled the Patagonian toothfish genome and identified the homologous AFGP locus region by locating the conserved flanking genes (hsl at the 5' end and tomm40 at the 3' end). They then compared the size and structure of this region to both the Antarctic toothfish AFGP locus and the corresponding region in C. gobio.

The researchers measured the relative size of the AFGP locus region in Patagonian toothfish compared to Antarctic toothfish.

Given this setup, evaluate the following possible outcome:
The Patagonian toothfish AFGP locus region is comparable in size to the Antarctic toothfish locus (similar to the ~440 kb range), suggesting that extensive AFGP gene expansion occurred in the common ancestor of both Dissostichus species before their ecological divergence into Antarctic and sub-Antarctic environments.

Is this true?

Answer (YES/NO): NO